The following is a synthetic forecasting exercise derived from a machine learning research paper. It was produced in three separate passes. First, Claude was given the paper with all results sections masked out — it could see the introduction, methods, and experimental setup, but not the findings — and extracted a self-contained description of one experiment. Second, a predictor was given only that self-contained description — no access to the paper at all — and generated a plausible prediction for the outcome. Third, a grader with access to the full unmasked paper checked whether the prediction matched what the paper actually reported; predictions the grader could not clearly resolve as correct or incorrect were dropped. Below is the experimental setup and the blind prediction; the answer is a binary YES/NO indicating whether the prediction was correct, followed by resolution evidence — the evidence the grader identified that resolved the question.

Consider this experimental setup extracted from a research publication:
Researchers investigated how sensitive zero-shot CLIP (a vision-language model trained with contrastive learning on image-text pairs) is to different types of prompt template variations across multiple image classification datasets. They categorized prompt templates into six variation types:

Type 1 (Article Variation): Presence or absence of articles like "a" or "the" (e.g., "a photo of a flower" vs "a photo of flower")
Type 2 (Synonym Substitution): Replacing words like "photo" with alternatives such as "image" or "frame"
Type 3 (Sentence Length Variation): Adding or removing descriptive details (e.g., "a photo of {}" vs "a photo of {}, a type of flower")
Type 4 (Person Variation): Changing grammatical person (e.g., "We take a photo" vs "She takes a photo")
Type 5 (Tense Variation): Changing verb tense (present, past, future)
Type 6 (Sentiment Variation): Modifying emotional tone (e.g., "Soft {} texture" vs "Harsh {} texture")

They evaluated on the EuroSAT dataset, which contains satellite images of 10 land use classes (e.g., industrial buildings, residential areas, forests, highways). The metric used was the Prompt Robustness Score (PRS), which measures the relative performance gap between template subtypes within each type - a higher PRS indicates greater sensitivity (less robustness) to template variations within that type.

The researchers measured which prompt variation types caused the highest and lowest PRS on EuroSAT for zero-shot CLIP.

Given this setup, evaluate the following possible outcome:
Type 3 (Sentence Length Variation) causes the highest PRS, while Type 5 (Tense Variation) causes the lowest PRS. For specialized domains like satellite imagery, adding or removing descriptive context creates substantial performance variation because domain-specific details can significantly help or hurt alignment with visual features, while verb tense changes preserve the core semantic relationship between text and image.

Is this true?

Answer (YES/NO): NO